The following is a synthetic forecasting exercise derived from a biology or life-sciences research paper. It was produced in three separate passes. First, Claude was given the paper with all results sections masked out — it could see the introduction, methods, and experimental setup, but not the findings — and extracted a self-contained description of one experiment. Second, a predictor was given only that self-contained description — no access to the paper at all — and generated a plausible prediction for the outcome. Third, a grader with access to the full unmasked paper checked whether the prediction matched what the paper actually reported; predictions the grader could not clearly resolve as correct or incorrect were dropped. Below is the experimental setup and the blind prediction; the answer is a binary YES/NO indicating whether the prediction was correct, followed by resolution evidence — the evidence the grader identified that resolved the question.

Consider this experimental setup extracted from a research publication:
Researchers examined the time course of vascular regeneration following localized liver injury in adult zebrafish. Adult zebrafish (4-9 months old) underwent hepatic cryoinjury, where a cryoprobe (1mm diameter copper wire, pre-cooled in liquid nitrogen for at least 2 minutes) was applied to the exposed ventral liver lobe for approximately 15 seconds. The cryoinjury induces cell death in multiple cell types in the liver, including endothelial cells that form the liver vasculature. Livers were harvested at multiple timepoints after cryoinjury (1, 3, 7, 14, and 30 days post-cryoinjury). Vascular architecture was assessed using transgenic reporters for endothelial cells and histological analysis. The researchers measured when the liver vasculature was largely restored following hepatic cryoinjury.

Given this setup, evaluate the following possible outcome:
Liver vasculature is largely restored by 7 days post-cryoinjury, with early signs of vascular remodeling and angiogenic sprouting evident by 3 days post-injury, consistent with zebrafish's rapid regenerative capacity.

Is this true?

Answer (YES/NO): YES